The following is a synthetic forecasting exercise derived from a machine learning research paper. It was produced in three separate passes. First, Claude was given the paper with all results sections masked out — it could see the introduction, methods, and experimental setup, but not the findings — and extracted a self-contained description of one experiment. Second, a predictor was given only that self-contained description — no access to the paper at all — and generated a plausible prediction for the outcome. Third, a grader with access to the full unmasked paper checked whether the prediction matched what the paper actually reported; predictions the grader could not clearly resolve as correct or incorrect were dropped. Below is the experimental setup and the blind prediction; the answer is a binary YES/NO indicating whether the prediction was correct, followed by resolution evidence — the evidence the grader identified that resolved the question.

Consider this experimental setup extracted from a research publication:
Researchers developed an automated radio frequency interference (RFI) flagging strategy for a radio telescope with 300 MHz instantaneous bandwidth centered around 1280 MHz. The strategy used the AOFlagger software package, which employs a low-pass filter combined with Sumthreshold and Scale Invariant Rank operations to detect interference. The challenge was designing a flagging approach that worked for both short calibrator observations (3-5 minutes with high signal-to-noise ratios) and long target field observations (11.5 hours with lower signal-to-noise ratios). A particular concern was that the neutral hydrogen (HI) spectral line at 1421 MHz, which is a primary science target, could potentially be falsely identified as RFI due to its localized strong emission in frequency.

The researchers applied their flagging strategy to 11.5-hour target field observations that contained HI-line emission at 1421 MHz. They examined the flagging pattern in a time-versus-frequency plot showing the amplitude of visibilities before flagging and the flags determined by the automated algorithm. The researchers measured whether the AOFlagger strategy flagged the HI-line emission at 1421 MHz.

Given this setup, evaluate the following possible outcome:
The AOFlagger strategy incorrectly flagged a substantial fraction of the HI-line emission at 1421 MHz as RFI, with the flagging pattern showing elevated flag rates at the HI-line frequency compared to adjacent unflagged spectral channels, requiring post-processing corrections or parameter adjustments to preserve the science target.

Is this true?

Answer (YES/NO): NO